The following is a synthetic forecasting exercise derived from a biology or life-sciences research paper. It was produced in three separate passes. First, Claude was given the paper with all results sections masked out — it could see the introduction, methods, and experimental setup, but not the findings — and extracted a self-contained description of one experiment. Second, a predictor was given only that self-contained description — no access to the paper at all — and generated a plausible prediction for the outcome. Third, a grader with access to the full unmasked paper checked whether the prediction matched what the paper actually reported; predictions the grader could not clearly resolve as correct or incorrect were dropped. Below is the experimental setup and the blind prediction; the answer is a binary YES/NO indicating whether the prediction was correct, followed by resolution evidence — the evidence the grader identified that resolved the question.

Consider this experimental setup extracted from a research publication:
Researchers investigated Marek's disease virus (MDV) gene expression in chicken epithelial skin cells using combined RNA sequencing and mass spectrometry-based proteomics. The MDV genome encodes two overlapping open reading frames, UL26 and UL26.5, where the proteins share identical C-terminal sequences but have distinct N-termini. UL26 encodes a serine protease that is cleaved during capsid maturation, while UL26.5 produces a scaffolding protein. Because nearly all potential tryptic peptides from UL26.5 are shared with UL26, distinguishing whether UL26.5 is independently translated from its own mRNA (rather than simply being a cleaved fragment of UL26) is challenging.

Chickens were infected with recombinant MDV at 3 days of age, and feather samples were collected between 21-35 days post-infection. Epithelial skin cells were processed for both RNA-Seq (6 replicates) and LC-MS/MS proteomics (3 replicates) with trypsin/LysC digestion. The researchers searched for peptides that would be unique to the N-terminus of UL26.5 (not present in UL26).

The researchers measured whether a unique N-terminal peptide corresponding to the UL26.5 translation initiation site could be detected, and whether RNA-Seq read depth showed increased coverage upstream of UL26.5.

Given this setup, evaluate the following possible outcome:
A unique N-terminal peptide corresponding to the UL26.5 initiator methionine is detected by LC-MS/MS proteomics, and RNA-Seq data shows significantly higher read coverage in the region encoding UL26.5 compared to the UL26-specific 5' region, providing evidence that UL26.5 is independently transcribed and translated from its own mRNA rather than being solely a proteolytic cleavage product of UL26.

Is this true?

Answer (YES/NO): YES